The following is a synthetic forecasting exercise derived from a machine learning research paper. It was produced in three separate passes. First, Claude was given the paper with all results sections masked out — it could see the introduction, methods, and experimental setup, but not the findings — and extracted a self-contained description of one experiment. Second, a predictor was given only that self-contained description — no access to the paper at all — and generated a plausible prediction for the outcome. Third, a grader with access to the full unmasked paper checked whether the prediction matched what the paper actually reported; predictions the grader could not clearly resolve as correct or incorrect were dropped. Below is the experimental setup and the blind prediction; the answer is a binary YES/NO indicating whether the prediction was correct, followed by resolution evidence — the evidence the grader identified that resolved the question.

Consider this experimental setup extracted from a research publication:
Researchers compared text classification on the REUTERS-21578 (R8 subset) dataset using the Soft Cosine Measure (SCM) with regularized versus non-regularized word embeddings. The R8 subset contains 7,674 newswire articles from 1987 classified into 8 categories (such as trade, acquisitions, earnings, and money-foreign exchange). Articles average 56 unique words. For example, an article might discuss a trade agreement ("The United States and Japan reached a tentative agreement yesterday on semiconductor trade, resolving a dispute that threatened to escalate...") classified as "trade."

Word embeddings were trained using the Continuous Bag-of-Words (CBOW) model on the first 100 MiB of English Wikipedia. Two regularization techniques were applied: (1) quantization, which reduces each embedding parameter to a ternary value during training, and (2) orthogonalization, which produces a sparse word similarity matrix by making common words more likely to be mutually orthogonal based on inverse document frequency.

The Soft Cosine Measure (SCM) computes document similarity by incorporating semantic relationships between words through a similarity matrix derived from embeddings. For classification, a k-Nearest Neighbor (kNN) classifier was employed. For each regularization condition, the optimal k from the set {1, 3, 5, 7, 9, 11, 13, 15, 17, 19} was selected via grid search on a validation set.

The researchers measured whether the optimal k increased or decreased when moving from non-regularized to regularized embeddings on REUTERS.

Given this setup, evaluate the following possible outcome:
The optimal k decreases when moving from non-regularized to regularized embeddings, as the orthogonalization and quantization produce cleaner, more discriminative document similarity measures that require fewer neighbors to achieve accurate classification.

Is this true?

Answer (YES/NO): NO